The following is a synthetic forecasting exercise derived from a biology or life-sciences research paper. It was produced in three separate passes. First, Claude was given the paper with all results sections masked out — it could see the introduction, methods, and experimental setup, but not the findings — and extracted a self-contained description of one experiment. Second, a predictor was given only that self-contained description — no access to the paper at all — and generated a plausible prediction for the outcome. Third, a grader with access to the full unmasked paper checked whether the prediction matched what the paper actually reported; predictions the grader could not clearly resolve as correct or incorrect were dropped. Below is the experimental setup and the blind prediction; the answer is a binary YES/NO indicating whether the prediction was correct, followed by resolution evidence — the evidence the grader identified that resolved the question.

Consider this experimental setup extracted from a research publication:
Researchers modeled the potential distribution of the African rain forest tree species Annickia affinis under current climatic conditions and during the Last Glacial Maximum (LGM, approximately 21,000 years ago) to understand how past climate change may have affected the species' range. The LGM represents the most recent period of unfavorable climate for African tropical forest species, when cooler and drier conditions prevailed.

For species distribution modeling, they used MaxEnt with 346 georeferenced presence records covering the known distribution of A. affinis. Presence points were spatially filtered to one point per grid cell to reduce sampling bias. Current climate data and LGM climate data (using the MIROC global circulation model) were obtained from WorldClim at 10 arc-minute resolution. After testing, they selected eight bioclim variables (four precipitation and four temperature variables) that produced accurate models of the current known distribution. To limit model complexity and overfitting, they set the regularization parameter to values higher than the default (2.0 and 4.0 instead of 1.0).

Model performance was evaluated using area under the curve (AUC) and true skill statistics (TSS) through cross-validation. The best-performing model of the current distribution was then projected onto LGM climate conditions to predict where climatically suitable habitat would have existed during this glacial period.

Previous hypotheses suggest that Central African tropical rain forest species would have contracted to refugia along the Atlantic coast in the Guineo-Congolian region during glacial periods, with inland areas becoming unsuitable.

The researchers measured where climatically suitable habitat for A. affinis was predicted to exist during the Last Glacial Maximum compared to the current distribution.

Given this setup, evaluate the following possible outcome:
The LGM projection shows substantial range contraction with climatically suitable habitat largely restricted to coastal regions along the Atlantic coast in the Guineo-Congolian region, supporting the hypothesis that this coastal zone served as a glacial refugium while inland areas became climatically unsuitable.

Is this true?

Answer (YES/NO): YES